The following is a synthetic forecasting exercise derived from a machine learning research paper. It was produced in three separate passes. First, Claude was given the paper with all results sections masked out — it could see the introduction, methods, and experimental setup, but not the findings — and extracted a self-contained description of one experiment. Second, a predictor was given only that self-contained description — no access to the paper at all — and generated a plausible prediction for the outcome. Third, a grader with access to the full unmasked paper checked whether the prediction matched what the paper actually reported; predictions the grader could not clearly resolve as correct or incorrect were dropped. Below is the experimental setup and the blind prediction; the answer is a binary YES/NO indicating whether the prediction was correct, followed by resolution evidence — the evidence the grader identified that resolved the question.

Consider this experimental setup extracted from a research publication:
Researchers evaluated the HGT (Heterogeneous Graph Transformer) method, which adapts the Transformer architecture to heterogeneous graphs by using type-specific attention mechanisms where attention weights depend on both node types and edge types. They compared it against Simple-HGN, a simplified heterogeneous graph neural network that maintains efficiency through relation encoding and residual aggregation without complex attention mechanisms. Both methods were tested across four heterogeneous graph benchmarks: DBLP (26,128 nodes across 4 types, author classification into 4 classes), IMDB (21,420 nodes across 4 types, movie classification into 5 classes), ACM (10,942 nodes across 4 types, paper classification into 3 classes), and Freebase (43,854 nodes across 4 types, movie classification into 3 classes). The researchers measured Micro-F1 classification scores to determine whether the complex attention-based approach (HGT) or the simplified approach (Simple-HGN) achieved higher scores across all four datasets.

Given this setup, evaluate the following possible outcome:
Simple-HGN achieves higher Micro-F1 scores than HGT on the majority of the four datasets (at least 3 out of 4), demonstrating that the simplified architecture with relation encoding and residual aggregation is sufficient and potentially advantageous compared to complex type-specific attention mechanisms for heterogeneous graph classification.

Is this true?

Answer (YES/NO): YES